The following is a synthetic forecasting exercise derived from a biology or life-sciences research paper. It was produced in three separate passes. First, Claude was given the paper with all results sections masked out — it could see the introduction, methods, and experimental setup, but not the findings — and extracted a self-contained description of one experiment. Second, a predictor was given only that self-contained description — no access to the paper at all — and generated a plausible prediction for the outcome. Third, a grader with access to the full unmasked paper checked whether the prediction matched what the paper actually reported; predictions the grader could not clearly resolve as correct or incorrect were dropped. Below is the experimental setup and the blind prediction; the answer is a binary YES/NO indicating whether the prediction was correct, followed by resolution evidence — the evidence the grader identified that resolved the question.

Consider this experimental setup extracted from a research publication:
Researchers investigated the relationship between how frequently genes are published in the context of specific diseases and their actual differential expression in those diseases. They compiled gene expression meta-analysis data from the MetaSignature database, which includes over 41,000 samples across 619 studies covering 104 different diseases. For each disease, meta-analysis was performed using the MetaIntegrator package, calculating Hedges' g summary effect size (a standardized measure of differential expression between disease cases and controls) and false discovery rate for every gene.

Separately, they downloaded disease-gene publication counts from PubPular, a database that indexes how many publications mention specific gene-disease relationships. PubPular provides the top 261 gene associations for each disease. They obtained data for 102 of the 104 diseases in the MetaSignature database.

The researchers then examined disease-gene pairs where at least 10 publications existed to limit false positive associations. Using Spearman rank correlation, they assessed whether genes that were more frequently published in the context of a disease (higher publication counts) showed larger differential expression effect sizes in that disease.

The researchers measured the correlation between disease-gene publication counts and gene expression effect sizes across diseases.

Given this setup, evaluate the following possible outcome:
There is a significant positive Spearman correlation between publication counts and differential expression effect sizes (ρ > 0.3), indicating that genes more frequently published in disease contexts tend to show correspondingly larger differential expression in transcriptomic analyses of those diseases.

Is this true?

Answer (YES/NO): NO